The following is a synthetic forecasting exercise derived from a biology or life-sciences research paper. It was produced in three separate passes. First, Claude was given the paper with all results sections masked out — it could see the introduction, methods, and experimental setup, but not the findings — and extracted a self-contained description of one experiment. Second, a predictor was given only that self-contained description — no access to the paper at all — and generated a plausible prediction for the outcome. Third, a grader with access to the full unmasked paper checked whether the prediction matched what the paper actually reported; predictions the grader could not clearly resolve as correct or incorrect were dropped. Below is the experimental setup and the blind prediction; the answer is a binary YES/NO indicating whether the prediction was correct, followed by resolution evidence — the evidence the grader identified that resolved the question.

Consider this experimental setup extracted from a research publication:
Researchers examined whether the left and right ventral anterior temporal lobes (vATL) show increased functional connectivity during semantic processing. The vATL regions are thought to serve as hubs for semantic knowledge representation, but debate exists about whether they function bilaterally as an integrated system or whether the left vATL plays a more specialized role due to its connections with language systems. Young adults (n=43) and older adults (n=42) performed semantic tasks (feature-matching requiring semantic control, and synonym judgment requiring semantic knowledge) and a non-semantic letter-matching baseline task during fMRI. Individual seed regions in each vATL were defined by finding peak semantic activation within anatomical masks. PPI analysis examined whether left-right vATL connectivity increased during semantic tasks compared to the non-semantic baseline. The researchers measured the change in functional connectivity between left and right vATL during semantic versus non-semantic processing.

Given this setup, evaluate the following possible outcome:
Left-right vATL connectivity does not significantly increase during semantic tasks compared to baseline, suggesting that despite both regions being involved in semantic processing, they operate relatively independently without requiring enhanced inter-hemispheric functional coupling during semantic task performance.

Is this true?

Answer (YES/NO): YES